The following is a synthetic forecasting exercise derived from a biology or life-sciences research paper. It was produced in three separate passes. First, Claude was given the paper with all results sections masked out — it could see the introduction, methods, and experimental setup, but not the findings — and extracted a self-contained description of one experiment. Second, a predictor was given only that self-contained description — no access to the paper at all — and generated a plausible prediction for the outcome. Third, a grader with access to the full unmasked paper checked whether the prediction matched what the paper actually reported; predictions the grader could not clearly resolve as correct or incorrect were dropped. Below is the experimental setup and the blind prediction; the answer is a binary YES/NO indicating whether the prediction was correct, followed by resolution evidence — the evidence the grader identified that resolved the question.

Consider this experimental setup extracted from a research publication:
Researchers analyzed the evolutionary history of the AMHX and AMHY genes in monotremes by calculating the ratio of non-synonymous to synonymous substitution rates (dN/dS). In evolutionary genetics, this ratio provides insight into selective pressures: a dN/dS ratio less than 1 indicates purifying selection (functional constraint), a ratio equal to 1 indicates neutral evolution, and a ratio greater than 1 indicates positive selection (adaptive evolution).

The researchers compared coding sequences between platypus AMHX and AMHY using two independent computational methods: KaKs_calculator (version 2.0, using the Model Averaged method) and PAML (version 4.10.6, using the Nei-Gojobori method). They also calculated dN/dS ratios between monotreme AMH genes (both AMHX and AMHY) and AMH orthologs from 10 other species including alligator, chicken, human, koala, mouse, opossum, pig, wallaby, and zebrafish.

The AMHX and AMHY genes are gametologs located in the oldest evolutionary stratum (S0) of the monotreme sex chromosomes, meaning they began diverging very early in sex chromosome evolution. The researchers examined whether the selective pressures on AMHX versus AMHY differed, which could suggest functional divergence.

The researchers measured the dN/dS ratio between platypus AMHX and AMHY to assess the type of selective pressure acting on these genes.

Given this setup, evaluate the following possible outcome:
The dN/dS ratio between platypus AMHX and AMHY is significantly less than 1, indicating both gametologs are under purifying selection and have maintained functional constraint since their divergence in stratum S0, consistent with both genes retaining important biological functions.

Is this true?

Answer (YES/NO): YES